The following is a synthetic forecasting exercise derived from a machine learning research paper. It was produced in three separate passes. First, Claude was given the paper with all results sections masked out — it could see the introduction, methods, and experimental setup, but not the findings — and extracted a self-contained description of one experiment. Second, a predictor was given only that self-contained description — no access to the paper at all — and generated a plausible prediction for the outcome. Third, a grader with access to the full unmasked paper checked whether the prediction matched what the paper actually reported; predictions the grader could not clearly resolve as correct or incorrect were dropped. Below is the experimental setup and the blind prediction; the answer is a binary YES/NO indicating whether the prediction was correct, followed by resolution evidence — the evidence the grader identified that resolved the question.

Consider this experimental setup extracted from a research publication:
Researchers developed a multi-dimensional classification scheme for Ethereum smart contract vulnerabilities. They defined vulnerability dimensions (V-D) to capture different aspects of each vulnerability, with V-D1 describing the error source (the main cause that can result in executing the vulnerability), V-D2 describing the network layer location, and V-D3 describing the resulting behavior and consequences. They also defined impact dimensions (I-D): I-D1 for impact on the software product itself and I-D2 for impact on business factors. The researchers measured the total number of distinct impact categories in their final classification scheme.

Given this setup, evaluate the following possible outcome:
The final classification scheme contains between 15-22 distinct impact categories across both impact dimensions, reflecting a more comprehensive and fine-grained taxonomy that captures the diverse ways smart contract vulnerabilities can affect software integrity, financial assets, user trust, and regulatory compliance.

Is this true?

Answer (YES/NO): NO